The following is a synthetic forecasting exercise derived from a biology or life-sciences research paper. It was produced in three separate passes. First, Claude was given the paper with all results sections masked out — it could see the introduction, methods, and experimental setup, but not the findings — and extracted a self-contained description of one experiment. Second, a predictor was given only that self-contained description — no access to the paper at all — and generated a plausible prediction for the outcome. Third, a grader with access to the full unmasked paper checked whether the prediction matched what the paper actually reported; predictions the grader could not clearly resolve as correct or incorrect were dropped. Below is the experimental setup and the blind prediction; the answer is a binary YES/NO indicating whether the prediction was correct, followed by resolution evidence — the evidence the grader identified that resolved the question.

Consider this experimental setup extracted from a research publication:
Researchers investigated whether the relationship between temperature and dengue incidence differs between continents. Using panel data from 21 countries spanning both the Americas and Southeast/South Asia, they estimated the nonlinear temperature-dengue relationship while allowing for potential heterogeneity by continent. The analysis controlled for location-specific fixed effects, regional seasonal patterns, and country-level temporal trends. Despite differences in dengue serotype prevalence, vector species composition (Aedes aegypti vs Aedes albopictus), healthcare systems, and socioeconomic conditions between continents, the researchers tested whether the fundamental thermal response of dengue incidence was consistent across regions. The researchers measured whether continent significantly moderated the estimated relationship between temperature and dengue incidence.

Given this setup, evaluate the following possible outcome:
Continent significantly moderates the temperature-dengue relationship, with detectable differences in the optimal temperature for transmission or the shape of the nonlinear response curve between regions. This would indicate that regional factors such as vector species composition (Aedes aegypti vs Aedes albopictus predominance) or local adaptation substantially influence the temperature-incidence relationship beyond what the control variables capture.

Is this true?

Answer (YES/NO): NO